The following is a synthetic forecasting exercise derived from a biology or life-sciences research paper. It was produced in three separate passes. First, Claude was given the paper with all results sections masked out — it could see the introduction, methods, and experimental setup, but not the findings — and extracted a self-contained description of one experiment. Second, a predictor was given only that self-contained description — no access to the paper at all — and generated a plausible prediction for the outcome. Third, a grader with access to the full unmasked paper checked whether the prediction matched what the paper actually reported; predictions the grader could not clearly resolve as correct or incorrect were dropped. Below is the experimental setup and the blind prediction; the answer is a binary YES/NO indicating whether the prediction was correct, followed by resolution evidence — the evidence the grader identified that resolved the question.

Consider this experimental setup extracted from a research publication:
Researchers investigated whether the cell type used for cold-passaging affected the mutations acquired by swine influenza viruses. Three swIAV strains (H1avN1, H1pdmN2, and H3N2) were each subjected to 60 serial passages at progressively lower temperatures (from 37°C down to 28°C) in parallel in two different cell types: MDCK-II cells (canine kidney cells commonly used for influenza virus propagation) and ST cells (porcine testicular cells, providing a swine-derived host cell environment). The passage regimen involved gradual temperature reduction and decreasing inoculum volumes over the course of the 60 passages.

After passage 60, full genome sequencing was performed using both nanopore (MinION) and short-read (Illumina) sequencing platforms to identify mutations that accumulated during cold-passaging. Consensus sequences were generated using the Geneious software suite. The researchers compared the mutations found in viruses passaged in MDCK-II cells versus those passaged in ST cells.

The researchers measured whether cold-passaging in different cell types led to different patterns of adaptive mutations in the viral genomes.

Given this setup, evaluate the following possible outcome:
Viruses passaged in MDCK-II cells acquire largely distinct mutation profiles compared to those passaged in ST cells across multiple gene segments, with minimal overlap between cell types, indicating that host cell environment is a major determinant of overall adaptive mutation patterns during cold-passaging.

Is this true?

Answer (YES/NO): NO